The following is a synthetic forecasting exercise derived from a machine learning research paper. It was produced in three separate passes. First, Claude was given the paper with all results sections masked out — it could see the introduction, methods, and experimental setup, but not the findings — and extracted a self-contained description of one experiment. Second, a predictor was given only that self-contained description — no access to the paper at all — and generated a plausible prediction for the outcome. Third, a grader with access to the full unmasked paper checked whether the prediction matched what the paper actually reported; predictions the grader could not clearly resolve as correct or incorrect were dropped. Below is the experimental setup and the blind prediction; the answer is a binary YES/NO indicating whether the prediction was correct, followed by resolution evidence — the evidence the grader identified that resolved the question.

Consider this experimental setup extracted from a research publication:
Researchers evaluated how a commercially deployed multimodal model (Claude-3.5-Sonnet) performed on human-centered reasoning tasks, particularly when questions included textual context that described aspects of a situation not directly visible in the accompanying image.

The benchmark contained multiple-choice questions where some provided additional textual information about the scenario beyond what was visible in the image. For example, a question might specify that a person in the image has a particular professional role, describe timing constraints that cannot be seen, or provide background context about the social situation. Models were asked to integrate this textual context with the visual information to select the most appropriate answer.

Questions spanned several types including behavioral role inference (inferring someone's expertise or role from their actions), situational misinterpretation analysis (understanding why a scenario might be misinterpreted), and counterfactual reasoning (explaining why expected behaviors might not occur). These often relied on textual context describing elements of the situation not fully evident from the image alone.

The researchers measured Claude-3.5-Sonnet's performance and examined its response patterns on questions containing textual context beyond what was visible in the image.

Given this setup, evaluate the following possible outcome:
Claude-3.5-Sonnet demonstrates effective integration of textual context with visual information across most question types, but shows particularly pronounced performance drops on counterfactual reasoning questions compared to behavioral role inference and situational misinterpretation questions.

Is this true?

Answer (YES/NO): NO